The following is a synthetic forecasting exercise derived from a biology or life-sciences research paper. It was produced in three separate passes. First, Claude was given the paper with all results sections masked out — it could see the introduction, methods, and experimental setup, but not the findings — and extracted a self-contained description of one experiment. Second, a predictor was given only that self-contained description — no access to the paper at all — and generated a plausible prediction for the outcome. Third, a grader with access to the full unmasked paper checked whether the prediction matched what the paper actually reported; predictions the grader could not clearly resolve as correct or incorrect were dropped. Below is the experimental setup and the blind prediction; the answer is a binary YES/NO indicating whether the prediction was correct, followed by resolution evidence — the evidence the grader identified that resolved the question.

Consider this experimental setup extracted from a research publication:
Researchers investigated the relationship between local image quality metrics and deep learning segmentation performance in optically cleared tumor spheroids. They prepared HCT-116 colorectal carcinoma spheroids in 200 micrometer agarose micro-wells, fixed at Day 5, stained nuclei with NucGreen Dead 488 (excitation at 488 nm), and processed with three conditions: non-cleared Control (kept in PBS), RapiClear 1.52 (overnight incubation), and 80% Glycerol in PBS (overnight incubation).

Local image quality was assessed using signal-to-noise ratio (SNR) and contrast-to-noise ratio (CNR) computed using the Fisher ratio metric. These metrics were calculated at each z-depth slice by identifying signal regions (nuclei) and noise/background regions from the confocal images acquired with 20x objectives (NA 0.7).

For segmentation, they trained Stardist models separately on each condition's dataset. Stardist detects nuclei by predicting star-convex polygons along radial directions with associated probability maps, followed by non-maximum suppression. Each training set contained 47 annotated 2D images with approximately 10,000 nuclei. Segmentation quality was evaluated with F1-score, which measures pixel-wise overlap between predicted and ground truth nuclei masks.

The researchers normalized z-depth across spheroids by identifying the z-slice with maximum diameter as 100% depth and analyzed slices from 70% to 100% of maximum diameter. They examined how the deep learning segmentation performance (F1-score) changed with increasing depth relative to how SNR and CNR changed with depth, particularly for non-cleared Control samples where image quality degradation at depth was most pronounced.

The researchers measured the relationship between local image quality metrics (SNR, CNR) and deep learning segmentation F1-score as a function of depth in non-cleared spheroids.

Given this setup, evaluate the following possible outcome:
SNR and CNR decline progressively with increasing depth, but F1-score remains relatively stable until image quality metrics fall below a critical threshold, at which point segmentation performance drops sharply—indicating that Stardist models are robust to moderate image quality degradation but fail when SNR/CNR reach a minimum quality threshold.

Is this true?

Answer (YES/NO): NO